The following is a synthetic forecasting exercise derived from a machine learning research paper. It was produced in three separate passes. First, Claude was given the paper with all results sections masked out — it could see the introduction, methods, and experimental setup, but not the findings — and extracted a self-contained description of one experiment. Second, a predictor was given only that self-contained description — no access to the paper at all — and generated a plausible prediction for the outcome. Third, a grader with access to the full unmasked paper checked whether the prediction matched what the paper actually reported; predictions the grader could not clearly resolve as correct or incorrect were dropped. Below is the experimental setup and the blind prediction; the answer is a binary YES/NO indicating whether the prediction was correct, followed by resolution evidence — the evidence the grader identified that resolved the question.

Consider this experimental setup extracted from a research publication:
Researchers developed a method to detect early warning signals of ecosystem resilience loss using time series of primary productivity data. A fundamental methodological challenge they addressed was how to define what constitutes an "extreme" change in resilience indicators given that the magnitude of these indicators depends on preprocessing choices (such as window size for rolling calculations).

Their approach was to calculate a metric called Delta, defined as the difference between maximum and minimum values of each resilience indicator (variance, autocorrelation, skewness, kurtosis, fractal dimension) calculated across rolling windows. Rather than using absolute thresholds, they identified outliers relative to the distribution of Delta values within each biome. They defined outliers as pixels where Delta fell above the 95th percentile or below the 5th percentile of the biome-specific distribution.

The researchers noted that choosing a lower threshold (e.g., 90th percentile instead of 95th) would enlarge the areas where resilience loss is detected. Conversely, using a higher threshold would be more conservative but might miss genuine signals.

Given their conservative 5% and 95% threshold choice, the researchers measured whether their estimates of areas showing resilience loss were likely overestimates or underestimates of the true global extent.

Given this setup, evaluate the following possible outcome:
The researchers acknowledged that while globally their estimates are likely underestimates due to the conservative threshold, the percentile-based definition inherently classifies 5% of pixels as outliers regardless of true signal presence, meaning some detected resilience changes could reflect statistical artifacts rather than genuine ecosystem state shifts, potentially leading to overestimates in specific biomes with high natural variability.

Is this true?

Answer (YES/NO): NO